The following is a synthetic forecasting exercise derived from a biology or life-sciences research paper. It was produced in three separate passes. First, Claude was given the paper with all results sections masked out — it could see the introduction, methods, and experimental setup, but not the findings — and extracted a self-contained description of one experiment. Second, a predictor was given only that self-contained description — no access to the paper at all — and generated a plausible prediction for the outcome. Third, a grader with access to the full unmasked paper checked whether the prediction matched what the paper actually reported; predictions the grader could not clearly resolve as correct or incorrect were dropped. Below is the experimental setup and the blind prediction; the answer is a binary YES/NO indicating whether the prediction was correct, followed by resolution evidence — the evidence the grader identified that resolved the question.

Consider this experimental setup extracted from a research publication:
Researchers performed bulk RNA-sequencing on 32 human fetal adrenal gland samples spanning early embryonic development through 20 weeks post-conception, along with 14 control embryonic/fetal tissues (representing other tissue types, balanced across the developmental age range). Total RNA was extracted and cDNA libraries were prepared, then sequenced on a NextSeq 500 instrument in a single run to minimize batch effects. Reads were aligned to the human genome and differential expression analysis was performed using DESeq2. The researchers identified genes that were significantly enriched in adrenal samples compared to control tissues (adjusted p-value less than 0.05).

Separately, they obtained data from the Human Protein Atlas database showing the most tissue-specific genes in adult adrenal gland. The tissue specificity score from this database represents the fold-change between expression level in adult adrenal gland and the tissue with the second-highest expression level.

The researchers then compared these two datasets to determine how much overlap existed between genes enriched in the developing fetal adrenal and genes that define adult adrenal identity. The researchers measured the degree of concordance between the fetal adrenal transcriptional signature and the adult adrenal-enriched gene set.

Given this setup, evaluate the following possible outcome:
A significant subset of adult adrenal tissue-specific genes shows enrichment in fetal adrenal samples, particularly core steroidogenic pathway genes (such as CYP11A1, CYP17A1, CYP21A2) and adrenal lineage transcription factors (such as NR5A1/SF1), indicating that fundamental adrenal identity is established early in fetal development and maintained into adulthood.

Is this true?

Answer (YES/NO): YES